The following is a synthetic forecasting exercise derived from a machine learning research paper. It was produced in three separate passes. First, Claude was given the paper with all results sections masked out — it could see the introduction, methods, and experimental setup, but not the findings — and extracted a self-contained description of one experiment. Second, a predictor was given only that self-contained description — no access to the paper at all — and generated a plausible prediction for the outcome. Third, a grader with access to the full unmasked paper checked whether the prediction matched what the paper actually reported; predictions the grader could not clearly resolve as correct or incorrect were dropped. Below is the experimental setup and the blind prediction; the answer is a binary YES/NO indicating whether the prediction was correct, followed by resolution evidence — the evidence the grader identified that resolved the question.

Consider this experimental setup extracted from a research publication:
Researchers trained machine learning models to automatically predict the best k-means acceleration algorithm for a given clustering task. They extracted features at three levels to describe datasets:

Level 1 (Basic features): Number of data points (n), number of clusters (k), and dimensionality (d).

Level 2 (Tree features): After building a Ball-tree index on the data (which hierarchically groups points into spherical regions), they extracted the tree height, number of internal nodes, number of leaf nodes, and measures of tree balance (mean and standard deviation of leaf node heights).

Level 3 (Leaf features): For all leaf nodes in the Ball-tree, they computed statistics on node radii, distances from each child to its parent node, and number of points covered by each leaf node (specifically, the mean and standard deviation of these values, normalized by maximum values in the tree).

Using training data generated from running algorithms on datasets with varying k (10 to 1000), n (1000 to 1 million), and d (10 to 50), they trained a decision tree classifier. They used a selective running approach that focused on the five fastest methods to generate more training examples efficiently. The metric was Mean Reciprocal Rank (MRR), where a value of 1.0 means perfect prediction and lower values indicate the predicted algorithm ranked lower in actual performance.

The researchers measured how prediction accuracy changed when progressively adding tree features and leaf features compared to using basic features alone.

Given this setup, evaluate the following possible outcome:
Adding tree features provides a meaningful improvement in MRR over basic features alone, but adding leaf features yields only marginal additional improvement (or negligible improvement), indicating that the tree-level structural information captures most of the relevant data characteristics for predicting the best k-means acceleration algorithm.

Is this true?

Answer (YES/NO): NO